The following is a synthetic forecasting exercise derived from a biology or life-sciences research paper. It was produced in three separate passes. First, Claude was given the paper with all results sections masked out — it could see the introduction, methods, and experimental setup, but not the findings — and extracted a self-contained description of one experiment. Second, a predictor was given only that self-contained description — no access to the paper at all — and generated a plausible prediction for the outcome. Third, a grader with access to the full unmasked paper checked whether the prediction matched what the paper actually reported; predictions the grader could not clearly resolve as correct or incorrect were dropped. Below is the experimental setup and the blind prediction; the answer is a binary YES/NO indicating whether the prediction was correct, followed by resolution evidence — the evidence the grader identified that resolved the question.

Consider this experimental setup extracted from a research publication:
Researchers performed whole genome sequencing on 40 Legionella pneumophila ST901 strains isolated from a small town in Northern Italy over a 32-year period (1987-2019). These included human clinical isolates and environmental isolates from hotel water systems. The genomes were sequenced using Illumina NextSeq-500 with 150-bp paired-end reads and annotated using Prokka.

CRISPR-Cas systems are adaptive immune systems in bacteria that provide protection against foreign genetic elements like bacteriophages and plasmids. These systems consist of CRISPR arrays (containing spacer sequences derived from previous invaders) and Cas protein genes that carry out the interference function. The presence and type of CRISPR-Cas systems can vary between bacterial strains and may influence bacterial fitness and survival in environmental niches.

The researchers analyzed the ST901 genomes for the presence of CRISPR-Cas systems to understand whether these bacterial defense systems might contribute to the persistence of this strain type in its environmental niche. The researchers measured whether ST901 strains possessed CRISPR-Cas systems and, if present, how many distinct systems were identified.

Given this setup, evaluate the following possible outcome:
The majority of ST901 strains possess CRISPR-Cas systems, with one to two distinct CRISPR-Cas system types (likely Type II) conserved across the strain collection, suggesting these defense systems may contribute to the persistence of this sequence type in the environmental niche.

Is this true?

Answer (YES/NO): NO